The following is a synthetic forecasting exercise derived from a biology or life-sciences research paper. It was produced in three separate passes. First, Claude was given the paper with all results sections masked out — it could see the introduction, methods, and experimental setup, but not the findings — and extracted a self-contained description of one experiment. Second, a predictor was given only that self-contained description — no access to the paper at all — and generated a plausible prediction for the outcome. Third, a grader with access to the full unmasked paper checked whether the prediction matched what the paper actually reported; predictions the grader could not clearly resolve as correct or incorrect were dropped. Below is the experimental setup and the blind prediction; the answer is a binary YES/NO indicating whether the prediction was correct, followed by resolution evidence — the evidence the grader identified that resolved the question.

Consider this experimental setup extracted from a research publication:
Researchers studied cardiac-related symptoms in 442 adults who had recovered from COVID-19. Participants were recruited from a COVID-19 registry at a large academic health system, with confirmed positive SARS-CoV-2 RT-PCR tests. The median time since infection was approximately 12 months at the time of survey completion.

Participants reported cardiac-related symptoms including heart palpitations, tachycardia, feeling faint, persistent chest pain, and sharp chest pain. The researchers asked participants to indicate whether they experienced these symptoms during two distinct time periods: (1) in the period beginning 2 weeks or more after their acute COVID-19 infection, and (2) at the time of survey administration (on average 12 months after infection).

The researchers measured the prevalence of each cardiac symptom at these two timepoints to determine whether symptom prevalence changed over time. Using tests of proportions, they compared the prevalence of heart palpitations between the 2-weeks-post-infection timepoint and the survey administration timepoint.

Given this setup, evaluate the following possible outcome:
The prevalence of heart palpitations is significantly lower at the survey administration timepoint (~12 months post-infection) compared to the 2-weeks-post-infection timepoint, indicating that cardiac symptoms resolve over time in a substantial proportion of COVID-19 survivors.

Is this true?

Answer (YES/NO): YES